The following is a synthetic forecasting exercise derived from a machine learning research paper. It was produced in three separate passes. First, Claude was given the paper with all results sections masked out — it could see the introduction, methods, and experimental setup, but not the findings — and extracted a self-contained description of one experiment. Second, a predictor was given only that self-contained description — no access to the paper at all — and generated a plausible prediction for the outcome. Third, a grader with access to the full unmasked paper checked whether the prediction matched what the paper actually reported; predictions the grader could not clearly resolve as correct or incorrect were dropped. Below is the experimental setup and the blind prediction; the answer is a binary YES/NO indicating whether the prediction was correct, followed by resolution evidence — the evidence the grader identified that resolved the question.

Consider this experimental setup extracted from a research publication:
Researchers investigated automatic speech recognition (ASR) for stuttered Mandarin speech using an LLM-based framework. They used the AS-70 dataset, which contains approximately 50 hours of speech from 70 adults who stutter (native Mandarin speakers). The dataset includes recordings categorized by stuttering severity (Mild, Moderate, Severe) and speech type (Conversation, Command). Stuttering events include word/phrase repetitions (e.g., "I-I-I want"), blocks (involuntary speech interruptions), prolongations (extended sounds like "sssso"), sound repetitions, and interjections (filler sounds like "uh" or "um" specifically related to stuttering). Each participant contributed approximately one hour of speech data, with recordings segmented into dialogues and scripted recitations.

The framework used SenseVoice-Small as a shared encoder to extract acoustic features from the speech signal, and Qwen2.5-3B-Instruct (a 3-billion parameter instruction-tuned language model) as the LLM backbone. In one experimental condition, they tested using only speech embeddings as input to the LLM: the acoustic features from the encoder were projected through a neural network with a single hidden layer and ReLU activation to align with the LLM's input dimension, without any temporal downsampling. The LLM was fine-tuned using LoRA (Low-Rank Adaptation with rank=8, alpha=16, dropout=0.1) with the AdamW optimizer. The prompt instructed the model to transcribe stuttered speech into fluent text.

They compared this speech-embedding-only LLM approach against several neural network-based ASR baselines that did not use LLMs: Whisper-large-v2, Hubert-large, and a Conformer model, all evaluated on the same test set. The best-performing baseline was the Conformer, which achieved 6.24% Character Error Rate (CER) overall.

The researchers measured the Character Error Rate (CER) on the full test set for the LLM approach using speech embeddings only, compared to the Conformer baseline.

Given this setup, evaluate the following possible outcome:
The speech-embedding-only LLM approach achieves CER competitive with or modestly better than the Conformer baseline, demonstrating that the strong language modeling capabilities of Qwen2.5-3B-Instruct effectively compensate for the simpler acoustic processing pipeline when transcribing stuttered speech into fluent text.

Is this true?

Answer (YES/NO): NO